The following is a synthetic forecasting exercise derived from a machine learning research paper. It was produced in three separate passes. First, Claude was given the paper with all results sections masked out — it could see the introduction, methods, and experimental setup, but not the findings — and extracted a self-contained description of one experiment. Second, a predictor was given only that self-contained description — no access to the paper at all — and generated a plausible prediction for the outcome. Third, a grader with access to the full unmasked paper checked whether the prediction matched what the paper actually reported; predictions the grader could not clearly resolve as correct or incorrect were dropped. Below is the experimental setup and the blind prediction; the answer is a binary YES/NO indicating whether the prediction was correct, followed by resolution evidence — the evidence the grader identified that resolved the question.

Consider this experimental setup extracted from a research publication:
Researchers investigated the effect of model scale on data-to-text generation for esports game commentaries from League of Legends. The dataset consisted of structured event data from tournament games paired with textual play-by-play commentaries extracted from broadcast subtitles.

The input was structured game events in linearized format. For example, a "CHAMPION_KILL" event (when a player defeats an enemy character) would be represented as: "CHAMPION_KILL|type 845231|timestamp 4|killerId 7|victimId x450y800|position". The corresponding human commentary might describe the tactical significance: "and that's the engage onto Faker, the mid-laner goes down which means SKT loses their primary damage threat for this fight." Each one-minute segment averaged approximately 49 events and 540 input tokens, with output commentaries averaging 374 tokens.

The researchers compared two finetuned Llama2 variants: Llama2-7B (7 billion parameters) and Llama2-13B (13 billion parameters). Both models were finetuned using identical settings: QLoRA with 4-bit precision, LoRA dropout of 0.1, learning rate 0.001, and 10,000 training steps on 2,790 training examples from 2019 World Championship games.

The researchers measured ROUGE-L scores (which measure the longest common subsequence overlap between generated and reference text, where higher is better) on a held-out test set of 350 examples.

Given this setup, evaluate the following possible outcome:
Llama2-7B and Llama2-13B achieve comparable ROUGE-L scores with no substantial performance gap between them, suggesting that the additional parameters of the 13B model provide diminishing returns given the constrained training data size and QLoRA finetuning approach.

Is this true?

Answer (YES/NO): NO